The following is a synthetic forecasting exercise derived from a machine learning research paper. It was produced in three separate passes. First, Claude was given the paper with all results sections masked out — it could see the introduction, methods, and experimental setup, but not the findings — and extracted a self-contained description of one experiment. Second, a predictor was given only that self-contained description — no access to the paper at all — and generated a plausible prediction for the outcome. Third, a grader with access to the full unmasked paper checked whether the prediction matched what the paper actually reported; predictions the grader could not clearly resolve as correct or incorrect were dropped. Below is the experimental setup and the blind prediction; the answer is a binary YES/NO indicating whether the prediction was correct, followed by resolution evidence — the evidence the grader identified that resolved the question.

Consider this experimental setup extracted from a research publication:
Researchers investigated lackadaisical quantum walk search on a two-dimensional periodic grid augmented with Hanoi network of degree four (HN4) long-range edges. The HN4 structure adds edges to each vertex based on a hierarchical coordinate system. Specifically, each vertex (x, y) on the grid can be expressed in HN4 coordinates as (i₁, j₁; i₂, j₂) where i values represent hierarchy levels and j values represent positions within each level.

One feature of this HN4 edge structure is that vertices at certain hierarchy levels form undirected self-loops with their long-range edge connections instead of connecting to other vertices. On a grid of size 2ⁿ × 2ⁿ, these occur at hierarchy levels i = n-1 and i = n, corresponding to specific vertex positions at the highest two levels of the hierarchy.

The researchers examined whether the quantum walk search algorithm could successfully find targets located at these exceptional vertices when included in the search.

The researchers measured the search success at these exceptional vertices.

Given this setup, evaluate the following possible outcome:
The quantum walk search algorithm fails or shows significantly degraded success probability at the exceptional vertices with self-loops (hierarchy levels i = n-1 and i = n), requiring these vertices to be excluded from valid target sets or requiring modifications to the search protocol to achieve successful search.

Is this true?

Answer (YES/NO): YES